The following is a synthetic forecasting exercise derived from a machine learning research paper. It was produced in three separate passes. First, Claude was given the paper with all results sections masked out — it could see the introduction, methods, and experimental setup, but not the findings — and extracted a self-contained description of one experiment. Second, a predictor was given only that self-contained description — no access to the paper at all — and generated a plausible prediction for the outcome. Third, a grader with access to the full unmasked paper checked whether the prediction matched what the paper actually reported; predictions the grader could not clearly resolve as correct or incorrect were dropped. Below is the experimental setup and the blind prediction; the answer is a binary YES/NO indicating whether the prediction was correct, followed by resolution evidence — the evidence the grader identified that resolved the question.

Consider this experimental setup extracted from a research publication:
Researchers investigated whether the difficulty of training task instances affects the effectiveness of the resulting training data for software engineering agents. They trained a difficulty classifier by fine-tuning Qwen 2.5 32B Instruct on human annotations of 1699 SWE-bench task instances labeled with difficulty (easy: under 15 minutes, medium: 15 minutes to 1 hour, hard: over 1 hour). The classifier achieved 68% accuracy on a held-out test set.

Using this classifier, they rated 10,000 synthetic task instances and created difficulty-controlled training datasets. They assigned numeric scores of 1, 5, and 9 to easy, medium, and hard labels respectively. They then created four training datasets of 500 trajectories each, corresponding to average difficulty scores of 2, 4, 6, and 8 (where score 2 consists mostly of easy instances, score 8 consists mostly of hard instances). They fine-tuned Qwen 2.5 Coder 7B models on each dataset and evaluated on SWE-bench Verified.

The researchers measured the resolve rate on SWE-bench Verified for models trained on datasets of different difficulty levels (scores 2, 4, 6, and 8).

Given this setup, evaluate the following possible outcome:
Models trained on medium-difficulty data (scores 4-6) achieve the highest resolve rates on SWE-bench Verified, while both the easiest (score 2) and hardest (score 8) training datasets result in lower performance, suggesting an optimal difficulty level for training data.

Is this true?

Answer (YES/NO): NO